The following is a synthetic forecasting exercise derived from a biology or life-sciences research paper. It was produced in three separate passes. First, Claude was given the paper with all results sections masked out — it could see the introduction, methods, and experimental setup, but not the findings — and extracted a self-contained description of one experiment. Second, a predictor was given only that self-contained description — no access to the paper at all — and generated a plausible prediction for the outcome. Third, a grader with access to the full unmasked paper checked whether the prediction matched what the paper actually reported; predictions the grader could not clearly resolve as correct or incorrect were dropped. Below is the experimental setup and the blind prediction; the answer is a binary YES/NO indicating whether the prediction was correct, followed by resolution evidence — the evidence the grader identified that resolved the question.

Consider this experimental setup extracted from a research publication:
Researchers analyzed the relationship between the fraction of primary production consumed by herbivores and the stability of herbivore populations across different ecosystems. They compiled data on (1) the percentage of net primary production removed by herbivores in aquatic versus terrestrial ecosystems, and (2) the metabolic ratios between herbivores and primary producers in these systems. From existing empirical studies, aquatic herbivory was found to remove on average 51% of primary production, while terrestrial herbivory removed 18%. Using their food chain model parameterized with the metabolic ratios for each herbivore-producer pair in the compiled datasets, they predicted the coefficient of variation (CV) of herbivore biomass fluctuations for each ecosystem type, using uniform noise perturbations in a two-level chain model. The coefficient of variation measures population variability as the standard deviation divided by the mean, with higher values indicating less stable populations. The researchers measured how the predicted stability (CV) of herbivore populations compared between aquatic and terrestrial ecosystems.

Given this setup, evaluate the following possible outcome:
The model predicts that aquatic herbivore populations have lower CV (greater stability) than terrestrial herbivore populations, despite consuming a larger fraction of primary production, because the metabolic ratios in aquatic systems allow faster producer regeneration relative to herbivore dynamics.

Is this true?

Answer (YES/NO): NO